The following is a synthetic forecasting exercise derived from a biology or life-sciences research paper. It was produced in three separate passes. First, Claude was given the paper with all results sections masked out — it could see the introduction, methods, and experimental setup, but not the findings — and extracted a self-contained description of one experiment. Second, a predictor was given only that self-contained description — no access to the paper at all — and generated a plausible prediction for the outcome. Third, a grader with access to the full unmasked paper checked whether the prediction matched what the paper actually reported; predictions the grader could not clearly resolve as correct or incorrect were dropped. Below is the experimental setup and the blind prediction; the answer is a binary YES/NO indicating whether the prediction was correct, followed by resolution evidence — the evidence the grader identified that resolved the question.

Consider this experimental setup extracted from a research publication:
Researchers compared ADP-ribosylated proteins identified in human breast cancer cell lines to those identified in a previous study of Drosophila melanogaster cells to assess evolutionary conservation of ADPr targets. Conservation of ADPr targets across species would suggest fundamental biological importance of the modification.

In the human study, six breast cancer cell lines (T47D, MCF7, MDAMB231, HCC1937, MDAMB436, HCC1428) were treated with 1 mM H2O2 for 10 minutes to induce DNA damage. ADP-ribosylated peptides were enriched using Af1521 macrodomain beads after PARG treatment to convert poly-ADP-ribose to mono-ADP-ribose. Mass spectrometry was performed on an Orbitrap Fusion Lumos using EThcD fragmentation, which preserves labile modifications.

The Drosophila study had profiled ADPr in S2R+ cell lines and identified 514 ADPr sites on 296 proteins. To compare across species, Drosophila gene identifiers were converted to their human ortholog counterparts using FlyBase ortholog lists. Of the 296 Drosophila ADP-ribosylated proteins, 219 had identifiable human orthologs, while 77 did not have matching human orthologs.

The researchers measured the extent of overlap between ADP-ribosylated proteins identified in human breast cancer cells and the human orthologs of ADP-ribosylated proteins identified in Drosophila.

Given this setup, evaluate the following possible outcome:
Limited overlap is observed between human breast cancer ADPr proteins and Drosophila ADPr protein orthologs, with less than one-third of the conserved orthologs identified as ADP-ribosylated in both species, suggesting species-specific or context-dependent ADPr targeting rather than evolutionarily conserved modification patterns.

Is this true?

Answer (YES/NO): NO